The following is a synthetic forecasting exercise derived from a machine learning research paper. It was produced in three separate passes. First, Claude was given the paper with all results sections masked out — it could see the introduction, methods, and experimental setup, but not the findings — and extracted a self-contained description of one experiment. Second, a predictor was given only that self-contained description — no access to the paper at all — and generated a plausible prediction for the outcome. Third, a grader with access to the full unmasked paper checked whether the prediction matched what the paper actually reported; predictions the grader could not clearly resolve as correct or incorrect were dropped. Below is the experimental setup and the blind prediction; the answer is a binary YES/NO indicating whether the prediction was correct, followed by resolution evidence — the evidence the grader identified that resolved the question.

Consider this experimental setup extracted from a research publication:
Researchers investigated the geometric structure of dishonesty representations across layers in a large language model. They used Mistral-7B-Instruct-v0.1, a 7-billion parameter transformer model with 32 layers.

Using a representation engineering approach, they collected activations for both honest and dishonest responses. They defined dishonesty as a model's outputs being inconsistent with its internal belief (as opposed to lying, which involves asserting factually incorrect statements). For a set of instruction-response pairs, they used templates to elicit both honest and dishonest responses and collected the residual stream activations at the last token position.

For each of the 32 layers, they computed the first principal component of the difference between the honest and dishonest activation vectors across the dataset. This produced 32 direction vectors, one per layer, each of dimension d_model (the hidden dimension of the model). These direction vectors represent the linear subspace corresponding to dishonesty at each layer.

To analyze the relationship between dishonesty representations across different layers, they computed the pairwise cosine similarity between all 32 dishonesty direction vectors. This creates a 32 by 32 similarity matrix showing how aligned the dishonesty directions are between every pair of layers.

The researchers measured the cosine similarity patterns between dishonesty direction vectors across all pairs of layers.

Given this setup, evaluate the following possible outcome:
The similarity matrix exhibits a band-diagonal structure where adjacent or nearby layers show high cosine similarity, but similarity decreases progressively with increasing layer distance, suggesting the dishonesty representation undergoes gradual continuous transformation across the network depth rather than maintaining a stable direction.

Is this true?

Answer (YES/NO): NO